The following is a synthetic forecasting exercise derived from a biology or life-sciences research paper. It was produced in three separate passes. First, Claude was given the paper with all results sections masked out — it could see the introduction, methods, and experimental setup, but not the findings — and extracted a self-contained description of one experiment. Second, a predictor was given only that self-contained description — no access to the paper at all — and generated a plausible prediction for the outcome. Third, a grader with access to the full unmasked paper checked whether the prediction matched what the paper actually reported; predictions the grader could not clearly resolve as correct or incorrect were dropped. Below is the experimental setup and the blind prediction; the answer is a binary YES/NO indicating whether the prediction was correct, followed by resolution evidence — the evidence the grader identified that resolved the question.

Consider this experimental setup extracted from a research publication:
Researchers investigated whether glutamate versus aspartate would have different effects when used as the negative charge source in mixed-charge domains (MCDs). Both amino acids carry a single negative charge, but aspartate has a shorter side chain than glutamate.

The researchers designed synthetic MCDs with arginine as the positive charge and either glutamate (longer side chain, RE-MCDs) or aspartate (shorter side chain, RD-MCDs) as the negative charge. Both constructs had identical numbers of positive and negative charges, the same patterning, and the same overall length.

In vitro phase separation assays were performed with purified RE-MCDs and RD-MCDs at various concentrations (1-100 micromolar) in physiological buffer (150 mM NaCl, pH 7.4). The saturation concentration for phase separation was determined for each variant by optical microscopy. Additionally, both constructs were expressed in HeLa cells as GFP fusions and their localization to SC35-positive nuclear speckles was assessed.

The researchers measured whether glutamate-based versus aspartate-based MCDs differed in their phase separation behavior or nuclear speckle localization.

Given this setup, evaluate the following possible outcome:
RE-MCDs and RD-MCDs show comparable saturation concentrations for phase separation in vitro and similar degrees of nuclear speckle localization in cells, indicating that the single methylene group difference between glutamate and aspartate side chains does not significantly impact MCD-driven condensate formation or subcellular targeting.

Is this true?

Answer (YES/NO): NO